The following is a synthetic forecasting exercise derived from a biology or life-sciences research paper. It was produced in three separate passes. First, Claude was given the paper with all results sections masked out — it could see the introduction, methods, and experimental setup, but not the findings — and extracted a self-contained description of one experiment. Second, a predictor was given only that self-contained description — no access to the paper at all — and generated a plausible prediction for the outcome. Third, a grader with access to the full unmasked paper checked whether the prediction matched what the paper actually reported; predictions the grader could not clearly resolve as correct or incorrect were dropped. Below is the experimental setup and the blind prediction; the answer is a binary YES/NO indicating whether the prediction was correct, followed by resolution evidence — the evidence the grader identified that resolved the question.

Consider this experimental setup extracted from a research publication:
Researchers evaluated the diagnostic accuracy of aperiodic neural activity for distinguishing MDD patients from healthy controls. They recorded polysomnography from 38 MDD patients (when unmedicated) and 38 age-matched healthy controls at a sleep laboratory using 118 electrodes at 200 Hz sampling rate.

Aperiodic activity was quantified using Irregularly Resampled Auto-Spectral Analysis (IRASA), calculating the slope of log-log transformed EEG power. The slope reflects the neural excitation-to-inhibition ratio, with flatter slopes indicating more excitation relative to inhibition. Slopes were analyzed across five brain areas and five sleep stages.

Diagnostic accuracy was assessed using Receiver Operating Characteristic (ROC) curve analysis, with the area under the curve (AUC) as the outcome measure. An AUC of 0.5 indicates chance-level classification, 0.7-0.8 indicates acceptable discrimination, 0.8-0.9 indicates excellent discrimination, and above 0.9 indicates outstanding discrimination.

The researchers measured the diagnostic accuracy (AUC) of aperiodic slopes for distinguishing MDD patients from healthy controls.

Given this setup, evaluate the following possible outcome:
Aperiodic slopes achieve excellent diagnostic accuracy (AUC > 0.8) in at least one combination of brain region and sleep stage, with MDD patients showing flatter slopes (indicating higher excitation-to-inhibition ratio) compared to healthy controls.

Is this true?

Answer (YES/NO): NO